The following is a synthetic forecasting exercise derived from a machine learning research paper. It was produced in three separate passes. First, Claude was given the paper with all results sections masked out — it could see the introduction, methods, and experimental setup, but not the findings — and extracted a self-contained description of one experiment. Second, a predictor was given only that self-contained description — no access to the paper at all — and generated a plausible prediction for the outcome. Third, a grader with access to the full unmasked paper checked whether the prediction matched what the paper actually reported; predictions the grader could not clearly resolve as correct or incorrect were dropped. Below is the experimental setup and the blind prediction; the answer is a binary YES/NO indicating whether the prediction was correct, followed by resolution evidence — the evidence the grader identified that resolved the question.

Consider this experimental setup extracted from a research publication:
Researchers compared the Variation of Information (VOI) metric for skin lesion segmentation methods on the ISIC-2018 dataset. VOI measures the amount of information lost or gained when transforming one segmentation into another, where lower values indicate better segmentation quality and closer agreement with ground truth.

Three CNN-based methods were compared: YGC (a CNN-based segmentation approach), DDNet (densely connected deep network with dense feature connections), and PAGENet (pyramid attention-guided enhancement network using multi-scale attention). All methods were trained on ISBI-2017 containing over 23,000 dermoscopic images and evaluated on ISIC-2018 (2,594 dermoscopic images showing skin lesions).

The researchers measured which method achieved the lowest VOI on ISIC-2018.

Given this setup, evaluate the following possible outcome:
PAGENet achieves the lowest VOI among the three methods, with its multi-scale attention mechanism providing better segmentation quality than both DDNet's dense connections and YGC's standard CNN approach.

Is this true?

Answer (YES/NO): NO